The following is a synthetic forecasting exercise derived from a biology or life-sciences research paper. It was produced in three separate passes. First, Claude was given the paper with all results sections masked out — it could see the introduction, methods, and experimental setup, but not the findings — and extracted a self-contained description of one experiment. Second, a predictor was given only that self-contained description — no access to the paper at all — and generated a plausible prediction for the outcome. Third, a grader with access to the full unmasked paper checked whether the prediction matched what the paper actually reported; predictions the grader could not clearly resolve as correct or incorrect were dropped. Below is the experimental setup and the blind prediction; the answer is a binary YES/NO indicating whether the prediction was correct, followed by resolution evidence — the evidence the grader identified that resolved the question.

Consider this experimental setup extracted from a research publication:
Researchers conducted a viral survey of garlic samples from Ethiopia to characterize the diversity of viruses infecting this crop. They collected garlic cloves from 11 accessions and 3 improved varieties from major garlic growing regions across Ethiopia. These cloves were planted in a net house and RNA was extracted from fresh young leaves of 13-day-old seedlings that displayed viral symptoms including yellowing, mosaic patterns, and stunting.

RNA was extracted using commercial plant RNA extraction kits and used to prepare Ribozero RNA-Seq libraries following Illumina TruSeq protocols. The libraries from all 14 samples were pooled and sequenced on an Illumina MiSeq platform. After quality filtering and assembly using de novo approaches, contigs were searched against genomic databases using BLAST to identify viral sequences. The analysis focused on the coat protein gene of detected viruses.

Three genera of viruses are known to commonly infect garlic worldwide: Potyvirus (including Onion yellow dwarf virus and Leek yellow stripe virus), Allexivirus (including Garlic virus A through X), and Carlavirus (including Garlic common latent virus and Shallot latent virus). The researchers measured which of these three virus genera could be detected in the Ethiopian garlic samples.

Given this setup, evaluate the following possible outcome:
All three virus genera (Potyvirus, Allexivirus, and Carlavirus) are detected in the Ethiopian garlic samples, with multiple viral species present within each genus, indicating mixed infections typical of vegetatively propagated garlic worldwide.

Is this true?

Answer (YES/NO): NO